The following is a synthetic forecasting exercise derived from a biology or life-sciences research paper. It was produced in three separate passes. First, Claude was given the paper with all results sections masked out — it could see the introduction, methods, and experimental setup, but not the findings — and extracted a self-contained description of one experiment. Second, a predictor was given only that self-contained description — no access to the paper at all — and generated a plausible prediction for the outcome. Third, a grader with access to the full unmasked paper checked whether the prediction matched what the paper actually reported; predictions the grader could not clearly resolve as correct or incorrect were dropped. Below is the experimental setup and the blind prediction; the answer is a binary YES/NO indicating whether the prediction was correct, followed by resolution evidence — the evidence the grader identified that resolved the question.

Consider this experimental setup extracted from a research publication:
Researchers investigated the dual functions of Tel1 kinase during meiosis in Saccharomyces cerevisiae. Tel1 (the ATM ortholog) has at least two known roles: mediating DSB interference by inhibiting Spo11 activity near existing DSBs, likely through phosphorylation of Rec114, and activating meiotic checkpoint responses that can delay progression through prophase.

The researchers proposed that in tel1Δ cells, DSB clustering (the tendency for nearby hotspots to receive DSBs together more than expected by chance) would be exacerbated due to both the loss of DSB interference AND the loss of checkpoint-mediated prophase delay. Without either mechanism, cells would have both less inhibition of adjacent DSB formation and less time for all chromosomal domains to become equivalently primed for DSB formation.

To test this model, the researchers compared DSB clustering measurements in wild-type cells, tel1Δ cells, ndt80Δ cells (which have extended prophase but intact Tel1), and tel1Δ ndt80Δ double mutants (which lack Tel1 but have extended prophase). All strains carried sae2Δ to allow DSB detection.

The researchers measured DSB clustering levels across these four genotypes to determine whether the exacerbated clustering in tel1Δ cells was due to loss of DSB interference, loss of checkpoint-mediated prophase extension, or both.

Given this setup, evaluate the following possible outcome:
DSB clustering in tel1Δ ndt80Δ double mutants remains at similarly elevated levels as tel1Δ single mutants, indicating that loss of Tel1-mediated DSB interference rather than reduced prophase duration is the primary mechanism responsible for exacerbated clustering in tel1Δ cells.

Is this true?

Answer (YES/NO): NO